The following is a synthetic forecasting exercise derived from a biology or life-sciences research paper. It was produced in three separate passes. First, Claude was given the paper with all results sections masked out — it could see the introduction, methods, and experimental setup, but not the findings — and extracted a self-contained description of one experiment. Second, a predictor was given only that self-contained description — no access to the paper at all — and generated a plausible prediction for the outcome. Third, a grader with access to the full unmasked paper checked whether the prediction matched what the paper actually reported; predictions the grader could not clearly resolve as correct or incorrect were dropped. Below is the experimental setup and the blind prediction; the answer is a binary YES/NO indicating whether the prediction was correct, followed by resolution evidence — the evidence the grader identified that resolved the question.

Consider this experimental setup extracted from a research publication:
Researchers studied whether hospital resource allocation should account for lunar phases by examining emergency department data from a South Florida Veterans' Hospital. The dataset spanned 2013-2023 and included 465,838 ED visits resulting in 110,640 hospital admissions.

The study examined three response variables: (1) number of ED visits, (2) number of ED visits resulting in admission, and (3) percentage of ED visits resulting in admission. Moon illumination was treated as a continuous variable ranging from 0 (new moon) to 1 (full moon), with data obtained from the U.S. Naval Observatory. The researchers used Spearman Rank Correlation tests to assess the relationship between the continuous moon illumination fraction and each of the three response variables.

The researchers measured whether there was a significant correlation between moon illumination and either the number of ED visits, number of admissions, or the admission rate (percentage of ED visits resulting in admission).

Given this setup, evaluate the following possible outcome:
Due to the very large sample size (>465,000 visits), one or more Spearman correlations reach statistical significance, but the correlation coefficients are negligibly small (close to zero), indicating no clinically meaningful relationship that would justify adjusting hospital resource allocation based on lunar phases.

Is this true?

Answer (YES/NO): NO